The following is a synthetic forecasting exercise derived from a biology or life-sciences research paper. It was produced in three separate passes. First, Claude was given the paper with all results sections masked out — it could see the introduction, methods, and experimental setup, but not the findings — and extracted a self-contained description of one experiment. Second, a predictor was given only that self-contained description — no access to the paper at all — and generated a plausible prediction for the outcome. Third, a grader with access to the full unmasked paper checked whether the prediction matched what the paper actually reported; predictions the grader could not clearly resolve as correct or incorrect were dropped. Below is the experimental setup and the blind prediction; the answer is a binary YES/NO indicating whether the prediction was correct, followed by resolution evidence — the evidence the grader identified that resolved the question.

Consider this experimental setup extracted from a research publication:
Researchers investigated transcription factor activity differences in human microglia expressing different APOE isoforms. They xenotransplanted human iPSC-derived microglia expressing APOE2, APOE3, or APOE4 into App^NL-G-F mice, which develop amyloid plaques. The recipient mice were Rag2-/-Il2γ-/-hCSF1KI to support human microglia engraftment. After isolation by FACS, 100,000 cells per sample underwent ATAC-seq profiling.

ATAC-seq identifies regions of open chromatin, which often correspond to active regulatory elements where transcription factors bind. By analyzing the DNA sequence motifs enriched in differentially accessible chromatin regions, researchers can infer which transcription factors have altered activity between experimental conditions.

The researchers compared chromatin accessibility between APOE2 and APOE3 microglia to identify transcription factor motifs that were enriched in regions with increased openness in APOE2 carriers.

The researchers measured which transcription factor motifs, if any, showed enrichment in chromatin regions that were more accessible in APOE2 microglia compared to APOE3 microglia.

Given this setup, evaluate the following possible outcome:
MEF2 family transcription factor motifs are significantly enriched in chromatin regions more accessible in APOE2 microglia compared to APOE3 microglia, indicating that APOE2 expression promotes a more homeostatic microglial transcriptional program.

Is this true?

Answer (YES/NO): NO